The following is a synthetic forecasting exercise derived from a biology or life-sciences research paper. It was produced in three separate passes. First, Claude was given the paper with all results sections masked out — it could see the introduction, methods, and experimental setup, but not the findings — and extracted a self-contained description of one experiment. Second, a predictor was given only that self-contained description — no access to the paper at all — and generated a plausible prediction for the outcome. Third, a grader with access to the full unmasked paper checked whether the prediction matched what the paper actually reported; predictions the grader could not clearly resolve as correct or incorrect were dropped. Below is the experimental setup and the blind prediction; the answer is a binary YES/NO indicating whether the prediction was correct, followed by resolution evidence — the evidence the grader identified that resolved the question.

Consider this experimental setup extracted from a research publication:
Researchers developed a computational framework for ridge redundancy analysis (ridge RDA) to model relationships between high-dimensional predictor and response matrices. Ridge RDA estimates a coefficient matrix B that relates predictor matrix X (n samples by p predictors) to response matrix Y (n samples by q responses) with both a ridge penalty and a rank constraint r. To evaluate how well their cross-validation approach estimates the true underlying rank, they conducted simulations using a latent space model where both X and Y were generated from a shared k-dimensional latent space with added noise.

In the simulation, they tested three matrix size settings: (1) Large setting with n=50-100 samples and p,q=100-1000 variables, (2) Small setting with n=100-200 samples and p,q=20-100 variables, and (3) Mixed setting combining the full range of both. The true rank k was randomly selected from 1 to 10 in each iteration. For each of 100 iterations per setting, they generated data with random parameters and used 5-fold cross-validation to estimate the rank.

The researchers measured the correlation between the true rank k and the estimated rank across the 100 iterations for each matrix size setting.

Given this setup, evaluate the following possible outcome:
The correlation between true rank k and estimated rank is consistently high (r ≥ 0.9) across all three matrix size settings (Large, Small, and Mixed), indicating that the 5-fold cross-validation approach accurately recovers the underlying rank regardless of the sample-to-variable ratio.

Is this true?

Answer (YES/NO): YES